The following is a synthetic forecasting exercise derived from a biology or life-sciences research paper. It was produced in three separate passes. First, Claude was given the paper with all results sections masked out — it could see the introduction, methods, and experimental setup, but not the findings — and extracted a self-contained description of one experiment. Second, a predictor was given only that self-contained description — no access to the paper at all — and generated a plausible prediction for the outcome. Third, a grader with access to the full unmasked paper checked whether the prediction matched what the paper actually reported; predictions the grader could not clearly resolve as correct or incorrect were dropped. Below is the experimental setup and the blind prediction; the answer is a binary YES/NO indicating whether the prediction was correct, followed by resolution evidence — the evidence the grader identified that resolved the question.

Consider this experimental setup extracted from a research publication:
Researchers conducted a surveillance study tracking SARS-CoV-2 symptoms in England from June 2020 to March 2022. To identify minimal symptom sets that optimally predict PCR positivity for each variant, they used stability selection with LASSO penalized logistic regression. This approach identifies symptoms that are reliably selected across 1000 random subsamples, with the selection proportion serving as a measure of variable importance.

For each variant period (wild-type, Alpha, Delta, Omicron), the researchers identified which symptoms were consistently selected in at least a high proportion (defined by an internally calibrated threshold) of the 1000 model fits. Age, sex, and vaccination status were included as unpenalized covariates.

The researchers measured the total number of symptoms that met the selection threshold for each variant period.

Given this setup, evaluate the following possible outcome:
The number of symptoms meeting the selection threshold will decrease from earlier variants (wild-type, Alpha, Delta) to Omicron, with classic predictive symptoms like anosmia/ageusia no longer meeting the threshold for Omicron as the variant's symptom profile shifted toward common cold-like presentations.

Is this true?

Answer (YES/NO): NO